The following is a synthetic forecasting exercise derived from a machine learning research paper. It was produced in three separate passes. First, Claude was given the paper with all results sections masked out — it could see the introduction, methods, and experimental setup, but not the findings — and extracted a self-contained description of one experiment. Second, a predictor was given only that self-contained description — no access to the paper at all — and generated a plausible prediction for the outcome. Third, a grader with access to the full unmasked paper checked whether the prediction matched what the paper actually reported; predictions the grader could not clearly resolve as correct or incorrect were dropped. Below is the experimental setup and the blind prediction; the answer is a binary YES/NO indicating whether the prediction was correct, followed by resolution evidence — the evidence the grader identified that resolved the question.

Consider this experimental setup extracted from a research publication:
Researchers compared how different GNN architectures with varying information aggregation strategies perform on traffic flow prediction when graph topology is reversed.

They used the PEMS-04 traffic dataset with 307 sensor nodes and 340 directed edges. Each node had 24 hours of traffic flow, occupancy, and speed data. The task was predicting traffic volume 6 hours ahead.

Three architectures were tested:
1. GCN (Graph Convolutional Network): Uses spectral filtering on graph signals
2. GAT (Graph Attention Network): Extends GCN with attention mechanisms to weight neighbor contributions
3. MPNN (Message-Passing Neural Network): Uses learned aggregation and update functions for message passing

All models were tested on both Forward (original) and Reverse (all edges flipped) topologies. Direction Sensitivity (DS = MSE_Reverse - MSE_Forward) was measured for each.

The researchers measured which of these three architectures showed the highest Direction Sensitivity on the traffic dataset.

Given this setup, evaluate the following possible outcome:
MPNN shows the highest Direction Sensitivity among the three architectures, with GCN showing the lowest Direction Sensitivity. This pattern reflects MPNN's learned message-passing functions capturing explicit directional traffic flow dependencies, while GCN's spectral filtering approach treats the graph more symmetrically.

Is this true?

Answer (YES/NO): NO